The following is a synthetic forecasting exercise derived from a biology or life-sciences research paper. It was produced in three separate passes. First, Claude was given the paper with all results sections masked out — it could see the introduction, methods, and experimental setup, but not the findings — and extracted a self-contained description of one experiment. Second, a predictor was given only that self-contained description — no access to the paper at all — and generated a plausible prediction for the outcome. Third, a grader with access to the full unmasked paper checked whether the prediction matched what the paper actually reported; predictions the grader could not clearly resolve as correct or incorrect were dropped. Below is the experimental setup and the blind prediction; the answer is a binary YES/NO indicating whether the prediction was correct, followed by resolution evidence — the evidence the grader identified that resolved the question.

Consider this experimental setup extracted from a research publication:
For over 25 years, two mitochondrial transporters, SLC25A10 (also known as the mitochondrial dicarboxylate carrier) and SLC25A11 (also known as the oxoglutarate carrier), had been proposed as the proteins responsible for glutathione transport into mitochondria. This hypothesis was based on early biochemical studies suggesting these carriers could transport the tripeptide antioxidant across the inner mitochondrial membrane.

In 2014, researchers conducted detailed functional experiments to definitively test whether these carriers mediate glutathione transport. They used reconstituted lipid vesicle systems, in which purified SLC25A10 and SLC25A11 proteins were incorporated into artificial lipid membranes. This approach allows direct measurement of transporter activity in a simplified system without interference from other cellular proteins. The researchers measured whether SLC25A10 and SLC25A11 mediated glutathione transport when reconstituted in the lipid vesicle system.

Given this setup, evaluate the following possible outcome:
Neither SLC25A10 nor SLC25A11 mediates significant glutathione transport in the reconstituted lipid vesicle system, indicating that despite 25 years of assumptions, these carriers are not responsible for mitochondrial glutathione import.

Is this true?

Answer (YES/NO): YES